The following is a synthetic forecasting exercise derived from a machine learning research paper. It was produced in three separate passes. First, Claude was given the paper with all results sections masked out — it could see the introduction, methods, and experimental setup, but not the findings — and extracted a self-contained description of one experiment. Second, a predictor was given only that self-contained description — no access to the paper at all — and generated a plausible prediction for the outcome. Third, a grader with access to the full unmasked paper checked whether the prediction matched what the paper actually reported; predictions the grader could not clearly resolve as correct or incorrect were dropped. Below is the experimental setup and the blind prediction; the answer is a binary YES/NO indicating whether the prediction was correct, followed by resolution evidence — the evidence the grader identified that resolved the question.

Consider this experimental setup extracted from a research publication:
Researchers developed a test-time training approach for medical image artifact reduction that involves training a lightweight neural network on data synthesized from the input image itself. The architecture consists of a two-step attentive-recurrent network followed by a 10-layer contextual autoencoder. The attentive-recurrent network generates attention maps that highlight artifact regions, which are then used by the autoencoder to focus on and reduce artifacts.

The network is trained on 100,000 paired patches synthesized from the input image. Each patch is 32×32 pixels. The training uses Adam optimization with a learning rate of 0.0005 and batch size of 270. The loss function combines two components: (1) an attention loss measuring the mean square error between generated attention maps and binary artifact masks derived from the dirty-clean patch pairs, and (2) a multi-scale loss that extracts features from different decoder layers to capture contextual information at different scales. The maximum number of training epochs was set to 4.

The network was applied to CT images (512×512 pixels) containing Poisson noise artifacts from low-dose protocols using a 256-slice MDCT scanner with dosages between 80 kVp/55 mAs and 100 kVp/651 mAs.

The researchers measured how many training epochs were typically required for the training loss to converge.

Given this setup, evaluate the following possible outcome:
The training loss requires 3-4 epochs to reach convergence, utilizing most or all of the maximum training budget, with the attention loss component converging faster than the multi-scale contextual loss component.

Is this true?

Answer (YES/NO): NO